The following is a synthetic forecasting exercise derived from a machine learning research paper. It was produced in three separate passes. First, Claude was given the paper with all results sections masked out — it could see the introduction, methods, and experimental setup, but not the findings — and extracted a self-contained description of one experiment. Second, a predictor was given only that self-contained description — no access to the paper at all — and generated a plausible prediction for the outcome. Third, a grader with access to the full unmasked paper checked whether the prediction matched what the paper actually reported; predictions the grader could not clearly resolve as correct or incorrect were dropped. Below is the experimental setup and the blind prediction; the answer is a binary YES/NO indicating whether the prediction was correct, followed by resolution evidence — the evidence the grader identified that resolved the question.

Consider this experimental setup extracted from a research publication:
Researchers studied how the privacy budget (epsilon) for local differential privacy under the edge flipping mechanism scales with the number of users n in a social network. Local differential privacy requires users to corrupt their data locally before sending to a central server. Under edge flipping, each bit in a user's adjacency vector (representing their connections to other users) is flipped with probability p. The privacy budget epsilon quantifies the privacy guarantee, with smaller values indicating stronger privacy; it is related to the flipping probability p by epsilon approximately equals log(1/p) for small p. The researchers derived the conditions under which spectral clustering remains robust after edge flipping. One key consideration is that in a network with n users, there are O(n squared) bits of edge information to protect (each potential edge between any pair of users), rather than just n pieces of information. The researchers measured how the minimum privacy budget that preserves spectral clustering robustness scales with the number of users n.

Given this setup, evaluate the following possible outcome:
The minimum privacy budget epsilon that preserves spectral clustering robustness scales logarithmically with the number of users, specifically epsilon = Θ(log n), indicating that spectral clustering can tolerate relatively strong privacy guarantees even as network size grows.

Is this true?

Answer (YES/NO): YES